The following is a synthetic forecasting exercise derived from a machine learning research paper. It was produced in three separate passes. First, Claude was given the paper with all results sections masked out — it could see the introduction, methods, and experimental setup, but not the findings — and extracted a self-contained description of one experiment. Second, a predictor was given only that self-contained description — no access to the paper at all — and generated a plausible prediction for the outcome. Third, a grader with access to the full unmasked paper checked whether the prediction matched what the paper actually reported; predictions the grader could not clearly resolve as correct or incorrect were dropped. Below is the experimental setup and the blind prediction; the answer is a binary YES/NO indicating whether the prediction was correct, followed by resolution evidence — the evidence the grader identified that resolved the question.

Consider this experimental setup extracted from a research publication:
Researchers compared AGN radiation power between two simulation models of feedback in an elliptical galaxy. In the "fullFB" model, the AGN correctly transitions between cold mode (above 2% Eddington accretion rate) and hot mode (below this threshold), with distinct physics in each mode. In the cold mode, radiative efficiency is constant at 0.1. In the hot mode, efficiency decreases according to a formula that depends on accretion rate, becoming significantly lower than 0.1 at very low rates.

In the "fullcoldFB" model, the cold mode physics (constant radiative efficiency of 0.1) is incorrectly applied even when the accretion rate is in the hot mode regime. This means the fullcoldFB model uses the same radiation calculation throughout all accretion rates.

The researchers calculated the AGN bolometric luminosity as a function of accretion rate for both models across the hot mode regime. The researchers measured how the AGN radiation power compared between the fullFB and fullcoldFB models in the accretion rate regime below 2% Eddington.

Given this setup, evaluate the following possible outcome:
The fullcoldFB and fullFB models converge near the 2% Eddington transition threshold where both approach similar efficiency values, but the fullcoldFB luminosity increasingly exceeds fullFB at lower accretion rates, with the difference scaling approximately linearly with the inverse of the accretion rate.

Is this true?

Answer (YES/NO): NO